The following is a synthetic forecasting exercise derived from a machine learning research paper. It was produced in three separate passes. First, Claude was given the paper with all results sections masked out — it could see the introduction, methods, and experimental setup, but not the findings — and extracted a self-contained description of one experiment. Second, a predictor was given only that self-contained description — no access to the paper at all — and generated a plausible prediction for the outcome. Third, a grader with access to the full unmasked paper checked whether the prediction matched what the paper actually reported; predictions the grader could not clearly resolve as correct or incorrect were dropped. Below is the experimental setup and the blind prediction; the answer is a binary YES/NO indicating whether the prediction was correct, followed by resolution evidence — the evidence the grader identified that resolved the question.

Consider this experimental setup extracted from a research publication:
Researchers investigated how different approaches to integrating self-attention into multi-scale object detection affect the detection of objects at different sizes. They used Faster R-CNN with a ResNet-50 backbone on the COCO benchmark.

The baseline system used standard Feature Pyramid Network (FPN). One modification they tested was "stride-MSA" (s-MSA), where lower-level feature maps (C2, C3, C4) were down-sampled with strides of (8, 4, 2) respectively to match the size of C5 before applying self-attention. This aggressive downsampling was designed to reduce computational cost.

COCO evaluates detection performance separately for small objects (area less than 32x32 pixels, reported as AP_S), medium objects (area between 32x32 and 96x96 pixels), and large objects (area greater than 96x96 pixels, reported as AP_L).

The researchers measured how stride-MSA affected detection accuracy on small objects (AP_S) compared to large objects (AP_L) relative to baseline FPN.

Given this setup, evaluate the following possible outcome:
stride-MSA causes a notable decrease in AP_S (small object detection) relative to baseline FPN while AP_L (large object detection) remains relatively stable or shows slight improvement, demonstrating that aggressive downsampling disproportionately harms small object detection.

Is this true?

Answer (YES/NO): YES